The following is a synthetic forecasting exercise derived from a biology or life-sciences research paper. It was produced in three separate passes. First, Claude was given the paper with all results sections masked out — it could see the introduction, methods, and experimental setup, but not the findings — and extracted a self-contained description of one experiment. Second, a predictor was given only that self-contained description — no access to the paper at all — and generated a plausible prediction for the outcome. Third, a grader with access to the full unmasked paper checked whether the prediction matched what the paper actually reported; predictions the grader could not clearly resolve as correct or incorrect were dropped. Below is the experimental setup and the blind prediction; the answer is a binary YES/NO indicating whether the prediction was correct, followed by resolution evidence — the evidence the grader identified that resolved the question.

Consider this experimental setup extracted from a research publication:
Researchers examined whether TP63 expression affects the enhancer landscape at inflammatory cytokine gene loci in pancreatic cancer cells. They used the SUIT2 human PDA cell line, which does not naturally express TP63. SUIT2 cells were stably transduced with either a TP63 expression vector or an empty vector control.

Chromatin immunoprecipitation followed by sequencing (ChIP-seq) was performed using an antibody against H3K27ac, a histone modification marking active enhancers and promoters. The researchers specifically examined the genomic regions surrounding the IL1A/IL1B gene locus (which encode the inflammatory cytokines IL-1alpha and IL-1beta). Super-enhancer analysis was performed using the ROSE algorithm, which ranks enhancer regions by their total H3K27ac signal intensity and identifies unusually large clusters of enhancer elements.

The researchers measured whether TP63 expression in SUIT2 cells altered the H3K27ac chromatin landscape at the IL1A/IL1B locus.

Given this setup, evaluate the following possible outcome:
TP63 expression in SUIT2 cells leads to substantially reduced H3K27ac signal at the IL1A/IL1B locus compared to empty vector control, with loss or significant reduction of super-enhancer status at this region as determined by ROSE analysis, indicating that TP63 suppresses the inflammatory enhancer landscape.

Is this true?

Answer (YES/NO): NO